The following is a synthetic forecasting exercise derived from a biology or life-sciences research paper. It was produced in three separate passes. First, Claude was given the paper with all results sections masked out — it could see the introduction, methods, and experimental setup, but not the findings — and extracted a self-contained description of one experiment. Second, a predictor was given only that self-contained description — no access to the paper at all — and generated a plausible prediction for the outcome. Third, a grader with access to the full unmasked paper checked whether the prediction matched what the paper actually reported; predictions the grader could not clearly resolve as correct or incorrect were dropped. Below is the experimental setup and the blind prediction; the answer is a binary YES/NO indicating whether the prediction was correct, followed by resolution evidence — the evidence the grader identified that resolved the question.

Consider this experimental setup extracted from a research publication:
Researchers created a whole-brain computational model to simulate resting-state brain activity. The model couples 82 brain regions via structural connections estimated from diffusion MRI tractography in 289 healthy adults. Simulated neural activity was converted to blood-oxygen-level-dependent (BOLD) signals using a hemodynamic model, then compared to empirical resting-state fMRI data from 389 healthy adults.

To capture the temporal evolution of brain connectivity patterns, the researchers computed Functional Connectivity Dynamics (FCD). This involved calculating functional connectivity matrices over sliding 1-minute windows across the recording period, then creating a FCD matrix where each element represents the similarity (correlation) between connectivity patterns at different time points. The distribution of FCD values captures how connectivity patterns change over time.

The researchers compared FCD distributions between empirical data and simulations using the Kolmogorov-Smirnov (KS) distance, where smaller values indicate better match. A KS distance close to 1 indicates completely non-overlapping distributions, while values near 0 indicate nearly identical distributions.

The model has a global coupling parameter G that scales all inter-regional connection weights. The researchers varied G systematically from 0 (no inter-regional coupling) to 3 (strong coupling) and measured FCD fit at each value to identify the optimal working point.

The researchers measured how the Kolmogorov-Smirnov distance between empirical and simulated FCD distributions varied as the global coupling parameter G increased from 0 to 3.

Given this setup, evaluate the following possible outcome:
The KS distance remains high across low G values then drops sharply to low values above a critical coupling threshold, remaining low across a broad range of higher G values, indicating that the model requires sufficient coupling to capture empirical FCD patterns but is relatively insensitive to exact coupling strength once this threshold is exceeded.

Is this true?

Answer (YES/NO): NO